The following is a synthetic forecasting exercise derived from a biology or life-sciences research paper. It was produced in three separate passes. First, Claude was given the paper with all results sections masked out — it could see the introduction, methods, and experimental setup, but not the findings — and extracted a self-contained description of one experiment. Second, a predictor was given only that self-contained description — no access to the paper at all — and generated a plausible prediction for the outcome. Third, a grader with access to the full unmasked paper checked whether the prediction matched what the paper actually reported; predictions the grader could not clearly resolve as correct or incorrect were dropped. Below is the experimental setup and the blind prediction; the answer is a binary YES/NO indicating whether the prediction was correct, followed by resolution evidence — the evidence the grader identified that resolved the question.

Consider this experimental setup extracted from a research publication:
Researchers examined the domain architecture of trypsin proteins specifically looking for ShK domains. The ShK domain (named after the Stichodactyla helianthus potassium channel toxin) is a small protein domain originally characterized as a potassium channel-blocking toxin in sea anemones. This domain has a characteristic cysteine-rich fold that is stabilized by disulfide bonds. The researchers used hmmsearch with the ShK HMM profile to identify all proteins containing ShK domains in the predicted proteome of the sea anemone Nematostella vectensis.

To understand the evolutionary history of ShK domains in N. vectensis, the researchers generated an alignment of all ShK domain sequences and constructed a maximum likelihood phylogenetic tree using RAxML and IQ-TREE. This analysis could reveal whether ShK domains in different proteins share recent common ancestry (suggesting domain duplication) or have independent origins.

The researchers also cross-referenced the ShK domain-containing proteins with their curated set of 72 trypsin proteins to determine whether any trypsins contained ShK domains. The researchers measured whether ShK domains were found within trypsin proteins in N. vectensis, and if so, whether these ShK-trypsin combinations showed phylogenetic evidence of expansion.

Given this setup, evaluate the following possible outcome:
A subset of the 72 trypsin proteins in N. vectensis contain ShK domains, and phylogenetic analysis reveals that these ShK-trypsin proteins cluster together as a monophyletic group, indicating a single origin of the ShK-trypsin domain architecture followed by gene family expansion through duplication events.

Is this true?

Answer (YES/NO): NO